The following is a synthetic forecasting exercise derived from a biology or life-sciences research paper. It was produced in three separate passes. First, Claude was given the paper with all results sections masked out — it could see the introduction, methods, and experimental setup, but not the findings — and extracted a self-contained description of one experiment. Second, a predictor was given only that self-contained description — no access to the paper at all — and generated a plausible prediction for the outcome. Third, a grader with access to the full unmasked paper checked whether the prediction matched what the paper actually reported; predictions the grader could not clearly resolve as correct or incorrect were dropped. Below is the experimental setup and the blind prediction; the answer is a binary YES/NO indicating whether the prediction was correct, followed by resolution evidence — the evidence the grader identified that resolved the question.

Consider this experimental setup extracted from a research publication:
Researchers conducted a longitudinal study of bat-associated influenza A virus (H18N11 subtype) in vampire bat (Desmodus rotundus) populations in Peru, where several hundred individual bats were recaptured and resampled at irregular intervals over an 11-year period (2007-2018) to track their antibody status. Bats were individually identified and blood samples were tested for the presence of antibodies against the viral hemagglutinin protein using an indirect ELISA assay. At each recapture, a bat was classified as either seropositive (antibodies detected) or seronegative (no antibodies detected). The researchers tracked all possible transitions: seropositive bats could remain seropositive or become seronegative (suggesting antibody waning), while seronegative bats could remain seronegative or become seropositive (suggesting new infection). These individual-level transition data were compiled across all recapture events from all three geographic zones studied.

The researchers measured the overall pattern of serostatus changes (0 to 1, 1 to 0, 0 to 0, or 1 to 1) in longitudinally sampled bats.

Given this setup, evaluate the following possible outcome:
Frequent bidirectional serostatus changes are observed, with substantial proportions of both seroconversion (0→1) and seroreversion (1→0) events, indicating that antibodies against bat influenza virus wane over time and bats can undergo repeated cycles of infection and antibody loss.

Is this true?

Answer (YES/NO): YES